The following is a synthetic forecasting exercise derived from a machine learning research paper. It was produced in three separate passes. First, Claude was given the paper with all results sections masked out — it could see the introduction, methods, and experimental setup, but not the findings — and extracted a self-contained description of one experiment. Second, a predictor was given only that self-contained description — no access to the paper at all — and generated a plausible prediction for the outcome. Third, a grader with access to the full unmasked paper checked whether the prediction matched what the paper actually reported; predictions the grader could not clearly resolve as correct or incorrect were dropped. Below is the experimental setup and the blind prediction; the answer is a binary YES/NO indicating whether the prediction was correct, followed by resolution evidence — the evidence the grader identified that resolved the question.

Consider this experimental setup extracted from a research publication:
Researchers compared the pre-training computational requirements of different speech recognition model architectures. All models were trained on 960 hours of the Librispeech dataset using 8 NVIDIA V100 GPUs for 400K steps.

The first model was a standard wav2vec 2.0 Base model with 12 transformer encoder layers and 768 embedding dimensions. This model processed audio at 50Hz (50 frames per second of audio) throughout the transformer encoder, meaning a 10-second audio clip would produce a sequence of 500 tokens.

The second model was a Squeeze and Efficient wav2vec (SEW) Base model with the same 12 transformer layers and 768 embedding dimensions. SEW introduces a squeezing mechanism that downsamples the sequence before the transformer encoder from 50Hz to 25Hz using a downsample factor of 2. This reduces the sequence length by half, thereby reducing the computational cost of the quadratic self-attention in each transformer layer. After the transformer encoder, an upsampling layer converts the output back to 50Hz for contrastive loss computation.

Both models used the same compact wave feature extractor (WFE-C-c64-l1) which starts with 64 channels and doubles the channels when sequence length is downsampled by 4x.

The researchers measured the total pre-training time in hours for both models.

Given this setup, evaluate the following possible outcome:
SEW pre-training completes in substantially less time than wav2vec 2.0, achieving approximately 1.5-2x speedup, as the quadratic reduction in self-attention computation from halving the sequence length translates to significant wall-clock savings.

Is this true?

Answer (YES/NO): NO